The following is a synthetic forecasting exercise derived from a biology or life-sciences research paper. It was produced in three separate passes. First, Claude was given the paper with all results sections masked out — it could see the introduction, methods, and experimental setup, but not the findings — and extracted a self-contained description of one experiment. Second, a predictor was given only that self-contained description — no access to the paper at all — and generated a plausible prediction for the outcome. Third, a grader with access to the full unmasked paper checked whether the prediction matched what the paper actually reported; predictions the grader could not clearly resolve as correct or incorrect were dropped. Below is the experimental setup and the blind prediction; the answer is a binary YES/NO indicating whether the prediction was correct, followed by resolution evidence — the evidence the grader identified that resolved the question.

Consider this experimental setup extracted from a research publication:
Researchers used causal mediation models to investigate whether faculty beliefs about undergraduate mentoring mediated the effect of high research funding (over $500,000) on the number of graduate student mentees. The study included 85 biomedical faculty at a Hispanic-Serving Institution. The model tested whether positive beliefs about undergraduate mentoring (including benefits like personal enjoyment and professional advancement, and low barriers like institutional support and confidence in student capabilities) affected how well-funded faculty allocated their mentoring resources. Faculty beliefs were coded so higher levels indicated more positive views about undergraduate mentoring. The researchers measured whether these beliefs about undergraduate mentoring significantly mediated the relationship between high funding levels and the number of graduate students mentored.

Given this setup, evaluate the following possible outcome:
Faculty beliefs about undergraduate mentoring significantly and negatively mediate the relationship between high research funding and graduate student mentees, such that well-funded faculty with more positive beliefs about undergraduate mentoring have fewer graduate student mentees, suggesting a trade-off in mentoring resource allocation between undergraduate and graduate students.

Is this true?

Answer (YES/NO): YES